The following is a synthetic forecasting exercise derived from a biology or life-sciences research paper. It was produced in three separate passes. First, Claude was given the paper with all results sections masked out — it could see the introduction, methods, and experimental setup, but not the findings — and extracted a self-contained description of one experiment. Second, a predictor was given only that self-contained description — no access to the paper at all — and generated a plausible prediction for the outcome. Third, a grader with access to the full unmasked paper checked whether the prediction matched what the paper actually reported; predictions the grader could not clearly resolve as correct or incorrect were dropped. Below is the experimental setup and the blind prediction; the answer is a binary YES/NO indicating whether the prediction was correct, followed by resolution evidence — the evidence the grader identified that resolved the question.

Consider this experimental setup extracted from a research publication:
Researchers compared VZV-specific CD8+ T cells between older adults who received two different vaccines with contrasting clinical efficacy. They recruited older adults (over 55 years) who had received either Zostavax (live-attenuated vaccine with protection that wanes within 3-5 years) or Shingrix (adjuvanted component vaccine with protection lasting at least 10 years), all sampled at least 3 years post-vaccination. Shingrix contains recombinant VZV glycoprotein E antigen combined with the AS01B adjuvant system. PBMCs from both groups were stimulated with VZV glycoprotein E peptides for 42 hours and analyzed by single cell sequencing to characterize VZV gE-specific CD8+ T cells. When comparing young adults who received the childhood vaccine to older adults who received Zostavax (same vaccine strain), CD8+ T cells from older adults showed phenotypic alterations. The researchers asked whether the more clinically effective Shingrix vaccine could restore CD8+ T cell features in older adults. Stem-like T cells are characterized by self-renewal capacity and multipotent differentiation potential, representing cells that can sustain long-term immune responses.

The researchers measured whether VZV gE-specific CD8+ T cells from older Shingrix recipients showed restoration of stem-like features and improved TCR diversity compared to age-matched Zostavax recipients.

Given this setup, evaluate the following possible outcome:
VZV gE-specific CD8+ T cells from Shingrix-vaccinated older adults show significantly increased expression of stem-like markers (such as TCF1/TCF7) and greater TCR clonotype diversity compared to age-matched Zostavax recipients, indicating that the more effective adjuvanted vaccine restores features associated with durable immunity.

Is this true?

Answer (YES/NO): NO